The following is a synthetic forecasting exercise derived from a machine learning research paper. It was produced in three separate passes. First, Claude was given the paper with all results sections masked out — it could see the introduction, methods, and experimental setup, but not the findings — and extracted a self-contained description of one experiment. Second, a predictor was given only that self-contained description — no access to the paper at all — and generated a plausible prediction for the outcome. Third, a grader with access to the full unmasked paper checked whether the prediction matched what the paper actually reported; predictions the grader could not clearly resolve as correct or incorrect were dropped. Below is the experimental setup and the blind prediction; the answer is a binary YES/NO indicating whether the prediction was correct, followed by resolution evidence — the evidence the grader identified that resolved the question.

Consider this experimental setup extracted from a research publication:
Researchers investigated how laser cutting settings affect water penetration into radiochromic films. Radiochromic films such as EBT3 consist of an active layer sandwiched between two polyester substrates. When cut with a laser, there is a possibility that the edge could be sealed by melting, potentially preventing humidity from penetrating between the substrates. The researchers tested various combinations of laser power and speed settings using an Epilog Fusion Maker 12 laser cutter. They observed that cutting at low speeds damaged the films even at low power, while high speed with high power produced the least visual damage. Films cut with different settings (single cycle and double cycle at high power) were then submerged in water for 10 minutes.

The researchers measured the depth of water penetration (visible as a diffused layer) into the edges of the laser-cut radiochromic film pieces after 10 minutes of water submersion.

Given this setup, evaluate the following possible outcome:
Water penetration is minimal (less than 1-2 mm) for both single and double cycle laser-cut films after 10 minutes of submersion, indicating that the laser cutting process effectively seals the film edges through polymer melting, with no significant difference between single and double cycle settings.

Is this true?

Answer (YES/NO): NO